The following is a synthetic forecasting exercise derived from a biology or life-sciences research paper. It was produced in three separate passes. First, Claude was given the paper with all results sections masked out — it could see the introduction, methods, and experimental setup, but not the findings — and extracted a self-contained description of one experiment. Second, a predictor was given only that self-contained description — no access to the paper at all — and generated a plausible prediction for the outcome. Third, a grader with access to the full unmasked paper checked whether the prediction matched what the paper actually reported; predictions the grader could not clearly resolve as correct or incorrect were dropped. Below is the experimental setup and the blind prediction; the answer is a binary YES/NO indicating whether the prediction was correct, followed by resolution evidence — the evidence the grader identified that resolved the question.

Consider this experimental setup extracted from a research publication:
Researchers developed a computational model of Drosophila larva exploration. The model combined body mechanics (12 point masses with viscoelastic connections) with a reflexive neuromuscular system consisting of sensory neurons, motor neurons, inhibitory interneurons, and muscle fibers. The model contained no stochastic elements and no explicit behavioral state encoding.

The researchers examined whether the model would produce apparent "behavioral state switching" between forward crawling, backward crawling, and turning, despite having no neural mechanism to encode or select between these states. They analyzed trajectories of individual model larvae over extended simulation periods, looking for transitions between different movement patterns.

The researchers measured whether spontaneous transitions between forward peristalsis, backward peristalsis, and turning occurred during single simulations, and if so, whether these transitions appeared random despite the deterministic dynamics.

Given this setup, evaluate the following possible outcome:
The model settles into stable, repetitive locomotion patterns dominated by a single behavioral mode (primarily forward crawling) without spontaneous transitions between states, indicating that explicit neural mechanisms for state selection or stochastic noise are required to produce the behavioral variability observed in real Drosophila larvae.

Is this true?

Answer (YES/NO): NO